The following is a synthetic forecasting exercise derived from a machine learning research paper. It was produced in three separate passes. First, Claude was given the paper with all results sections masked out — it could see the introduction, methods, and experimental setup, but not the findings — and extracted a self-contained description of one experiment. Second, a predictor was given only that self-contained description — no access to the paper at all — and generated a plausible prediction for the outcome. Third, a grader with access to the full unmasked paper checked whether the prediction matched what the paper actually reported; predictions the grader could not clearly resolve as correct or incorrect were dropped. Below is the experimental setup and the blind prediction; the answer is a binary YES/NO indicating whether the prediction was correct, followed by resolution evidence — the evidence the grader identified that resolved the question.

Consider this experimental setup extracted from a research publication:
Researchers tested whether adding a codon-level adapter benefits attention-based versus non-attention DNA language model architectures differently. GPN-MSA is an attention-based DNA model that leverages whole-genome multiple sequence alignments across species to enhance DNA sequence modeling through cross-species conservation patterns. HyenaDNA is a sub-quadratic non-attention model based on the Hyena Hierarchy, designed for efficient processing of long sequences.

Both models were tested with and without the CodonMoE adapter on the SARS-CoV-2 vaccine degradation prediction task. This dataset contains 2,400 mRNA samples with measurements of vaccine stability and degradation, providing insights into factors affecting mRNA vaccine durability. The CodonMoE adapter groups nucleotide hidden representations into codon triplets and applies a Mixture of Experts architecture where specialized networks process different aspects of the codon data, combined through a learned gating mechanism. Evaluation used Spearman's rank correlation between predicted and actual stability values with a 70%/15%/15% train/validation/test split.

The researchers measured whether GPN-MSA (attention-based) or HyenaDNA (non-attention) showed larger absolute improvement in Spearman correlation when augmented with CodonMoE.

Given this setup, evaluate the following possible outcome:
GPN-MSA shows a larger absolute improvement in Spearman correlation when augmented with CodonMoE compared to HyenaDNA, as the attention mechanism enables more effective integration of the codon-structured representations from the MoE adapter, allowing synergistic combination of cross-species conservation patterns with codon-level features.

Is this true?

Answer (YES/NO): YES